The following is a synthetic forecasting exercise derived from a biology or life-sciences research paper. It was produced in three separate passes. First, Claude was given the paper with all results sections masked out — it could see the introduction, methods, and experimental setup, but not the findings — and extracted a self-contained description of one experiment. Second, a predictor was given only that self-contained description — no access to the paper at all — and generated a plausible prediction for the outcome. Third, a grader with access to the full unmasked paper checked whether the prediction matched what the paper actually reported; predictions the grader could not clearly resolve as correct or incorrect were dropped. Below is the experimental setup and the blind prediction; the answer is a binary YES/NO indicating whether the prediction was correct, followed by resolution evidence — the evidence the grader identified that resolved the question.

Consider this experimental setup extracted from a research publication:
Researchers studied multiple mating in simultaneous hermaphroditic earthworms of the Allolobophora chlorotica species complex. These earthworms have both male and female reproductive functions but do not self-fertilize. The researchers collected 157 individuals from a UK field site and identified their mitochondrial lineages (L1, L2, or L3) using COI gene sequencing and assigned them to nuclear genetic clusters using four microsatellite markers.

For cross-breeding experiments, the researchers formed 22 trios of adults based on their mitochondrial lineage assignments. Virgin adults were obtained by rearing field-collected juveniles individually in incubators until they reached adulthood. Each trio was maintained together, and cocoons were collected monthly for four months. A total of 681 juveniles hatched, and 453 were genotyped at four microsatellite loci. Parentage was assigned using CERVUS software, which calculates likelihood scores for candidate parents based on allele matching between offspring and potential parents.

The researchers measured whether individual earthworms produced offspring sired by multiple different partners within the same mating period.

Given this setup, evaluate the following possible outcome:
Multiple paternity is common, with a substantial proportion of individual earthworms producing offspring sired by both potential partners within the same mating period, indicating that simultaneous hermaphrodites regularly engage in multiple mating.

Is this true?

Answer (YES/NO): YES